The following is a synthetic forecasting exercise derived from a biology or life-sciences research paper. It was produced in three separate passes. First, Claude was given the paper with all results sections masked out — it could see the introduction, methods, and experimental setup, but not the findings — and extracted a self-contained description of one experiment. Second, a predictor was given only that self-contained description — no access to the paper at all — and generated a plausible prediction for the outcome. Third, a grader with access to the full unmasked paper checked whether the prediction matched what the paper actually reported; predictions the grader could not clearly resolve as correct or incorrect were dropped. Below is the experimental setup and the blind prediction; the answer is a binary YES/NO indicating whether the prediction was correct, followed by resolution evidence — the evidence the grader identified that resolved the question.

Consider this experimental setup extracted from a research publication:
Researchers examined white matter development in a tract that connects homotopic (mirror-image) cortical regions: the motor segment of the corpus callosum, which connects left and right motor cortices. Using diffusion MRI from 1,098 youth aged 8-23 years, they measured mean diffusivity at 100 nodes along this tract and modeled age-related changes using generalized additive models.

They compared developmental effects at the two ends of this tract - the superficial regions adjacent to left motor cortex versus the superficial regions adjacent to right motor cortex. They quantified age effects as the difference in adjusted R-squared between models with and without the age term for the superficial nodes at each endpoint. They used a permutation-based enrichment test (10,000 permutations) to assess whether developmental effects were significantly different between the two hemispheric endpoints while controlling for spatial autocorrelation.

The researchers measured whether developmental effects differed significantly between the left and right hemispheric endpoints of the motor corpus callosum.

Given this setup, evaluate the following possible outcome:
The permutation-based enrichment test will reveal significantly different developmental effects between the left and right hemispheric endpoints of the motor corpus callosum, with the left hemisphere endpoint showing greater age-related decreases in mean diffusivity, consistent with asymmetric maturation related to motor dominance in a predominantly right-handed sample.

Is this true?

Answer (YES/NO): NO